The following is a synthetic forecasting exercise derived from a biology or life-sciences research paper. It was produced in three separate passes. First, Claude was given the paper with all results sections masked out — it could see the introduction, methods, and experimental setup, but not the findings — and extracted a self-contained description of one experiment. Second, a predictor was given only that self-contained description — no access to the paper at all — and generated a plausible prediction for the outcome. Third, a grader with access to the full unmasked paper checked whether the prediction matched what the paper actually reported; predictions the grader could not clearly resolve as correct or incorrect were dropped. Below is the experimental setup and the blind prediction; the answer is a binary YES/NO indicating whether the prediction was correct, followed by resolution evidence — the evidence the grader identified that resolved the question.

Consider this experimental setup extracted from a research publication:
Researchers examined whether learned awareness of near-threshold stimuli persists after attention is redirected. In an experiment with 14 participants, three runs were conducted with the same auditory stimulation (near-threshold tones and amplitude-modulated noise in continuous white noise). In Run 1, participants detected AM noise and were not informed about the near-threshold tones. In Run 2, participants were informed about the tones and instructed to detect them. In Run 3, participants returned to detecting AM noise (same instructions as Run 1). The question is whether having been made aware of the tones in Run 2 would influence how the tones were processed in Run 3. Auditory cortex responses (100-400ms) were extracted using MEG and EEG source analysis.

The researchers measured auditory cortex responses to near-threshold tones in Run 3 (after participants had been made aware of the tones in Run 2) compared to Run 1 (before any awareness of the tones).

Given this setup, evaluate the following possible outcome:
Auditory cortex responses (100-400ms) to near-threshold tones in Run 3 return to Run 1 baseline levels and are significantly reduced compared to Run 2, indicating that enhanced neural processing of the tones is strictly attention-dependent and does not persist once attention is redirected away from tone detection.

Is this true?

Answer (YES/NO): NO